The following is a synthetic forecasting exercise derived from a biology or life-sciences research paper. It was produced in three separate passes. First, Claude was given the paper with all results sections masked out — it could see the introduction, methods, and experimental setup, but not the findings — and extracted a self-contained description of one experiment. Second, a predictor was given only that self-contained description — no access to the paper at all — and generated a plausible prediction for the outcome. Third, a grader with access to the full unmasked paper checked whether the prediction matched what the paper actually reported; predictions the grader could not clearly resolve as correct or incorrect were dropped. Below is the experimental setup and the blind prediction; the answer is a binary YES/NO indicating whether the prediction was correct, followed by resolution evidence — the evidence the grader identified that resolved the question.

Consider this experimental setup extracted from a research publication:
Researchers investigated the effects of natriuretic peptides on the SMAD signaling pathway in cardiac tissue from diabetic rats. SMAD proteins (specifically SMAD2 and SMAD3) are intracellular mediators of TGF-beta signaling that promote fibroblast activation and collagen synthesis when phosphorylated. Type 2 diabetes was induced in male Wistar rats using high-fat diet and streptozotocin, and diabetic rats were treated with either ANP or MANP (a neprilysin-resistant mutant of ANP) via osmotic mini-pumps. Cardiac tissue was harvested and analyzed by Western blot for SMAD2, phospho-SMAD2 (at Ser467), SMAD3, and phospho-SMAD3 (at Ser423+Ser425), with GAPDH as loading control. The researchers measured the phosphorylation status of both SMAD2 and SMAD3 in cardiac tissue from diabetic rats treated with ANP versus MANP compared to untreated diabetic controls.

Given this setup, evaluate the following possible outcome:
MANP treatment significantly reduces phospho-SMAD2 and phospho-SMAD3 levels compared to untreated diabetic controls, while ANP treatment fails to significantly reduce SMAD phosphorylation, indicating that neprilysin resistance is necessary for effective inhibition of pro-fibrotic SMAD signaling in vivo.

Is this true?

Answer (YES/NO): NO